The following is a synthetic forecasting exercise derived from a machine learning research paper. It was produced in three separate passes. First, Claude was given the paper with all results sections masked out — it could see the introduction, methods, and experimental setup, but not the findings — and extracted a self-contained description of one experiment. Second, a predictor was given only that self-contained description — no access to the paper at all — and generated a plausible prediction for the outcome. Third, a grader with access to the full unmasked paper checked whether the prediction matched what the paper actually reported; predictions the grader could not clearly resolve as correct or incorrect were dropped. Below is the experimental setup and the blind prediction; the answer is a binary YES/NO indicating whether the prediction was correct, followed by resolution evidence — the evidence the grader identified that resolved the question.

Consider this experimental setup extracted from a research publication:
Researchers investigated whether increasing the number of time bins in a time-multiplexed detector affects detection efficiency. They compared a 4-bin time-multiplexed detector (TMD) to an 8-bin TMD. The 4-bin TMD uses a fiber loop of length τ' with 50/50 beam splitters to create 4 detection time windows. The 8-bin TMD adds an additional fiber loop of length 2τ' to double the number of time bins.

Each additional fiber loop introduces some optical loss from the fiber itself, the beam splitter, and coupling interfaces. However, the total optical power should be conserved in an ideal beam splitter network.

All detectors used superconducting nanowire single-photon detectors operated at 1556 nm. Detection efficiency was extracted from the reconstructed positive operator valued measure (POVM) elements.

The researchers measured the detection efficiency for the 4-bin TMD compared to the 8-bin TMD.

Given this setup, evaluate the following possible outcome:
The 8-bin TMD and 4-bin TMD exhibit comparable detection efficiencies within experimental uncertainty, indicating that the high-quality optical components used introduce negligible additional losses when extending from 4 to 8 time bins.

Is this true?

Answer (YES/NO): YES